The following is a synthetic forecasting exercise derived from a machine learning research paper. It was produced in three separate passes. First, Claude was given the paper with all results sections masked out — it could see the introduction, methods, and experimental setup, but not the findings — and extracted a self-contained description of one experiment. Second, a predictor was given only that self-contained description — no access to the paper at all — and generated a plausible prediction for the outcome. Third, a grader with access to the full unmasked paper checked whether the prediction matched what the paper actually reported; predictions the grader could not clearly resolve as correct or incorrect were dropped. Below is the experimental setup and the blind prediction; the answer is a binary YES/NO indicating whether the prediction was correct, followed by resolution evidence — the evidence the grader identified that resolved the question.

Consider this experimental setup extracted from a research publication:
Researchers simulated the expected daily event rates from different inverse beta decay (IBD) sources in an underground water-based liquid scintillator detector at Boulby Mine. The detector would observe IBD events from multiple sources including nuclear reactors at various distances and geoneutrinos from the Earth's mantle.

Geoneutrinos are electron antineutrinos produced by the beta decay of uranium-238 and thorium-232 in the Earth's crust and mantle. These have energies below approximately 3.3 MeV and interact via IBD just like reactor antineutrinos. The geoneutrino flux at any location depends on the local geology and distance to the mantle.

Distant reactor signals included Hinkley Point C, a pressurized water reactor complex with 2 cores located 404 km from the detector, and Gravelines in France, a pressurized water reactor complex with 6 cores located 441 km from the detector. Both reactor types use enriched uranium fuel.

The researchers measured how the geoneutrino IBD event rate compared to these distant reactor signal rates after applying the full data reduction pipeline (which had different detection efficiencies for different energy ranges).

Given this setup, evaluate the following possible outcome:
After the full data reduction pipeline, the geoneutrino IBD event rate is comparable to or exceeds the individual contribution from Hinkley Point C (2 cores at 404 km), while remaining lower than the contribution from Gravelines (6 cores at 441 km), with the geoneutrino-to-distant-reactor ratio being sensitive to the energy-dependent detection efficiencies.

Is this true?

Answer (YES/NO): NO